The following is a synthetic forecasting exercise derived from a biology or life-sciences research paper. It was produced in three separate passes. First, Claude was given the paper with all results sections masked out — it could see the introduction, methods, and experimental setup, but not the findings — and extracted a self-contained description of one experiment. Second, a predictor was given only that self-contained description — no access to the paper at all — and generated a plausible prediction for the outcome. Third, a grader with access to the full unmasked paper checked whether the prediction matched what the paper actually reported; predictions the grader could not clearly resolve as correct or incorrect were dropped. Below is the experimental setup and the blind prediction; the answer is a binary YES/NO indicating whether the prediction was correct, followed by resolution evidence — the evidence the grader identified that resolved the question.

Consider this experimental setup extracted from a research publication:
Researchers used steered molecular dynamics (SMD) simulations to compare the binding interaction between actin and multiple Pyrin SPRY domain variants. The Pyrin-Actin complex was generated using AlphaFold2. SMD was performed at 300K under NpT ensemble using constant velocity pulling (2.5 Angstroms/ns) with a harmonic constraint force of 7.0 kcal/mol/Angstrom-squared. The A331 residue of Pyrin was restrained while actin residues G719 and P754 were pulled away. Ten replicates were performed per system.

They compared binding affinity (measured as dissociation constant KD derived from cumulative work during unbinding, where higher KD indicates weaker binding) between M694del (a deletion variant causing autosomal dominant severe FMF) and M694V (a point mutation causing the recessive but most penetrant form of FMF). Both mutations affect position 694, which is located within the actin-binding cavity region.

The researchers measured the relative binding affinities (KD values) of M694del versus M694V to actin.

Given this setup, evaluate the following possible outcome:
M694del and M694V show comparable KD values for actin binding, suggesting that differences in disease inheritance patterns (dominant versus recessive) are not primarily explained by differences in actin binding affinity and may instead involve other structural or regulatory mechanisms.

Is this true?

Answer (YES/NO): NO